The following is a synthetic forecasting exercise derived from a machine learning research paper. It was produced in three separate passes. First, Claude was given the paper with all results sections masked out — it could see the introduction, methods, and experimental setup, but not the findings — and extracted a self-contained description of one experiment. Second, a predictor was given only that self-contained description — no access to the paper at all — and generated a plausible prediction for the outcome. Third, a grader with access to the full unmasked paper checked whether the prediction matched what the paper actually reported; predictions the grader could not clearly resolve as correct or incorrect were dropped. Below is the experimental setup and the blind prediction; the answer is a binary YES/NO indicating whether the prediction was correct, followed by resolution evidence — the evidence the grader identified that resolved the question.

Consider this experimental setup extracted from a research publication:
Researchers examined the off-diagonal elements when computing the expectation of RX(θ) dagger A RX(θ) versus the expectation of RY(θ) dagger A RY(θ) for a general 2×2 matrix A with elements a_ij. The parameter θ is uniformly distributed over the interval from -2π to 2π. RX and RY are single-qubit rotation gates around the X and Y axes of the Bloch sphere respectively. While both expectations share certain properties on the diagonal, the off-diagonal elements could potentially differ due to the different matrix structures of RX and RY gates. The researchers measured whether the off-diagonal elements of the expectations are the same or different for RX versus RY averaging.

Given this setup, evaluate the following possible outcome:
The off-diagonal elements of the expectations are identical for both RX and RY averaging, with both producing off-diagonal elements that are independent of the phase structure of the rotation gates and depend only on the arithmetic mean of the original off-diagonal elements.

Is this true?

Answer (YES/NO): NO